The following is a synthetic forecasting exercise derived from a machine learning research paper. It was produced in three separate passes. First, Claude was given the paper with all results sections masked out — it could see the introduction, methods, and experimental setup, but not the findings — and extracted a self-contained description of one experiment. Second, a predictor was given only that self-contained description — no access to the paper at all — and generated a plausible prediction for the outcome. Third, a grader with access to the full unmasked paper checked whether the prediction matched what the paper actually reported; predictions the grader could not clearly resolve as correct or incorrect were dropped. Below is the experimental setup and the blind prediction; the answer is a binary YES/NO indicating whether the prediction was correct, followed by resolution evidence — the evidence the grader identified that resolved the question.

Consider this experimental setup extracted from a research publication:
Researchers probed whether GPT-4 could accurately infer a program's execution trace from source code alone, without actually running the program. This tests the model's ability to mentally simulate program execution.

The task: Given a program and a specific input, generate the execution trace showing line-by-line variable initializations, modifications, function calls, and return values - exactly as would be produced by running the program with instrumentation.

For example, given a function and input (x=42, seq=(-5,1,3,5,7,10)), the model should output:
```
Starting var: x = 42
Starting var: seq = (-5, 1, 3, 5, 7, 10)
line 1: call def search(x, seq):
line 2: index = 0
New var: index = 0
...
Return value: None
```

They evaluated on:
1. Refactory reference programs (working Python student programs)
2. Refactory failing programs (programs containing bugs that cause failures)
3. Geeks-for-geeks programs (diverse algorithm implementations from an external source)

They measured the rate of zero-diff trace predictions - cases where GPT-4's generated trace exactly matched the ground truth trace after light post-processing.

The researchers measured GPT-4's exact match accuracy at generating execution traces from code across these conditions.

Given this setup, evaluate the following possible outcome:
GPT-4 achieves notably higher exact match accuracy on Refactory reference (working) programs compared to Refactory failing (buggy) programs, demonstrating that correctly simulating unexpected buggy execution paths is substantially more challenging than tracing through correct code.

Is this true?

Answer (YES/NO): YES